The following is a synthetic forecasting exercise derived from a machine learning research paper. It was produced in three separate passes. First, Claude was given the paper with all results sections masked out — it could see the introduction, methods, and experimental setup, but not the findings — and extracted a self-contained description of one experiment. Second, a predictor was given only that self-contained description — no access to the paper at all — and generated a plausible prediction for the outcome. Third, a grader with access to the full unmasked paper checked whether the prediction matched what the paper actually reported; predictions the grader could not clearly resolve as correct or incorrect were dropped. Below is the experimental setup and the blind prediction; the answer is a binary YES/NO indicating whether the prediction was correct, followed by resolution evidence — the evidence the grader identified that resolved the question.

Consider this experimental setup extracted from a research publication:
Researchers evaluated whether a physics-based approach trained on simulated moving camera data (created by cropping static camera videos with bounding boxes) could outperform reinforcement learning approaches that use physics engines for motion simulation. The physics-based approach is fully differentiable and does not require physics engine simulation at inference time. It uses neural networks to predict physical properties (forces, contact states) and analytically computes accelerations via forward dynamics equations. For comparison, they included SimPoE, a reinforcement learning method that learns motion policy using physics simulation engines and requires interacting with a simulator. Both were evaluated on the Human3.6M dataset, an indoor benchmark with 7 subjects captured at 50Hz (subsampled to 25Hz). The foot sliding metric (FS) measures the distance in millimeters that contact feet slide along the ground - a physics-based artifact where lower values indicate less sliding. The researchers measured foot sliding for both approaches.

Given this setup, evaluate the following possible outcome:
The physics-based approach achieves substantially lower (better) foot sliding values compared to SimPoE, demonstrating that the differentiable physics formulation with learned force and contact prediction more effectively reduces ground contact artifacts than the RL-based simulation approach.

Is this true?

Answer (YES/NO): NO